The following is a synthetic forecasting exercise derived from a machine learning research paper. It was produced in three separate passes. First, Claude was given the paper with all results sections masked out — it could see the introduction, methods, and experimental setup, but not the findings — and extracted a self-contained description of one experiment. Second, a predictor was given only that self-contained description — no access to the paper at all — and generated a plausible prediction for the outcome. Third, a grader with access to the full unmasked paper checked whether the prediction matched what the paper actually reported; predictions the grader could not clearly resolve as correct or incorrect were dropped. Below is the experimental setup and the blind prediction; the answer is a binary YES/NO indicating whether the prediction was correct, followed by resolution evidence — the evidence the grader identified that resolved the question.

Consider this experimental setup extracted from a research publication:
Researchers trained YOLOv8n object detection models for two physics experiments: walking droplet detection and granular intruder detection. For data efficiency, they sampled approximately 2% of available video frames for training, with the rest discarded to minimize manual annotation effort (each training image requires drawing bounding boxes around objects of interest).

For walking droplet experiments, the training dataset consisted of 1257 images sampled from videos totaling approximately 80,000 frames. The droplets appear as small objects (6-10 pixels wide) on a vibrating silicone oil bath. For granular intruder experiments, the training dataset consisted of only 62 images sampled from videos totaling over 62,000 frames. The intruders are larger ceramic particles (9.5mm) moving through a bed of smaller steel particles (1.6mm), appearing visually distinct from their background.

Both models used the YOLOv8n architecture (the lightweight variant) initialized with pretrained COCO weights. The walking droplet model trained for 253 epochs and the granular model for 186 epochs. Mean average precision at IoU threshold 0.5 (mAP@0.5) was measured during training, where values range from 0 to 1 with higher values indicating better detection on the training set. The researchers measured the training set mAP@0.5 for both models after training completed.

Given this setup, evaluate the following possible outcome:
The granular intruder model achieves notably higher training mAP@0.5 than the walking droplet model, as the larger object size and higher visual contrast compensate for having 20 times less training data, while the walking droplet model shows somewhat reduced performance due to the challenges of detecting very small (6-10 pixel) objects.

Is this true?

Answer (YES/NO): NO